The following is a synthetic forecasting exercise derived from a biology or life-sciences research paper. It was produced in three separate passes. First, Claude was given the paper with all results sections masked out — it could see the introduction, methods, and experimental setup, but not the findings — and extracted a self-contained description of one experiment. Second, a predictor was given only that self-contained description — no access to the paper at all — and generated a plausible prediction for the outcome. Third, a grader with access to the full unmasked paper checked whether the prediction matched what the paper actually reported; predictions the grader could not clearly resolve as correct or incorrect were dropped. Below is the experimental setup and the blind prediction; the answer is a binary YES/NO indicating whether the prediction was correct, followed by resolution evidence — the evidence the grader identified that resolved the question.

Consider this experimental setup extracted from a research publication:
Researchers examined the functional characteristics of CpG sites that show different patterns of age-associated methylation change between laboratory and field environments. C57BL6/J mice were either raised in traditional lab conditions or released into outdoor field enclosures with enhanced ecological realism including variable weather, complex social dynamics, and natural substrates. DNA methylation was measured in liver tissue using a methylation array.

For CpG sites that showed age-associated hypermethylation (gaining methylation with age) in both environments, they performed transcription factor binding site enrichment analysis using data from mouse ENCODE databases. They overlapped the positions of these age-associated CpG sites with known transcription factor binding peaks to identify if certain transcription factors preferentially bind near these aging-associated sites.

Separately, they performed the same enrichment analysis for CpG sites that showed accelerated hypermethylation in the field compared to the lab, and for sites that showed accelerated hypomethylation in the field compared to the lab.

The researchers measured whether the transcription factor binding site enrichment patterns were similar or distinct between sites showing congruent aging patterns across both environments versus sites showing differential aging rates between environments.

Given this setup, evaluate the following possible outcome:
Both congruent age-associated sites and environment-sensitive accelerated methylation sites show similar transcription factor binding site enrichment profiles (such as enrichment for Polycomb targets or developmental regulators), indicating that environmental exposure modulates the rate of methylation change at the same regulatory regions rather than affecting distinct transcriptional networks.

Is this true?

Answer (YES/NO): NO